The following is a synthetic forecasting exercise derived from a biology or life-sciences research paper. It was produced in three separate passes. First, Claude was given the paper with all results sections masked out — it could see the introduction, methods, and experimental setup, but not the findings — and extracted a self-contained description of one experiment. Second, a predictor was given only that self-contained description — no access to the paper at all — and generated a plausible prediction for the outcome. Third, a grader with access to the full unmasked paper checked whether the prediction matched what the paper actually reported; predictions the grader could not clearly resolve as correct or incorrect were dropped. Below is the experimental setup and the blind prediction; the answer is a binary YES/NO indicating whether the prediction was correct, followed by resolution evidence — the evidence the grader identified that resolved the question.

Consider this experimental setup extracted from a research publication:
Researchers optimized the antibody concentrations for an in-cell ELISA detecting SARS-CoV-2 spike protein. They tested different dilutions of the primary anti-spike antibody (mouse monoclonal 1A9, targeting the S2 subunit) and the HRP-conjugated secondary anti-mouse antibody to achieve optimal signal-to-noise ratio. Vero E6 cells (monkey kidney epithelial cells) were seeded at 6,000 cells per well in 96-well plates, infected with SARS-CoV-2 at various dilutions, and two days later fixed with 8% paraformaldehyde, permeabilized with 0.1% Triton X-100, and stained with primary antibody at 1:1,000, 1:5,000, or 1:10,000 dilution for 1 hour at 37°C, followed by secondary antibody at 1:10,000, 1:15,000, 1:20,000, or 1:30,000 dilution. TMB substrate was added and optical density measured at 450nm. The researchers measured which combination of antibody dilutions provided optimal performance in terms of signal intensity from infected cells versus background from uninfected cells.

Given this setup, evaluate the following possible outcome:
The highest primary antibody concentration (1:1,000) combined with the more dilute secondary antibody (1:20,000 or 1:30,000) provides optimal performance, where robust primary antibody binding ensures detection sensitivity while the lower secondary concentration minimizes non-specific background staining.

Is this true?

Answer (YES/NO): NO